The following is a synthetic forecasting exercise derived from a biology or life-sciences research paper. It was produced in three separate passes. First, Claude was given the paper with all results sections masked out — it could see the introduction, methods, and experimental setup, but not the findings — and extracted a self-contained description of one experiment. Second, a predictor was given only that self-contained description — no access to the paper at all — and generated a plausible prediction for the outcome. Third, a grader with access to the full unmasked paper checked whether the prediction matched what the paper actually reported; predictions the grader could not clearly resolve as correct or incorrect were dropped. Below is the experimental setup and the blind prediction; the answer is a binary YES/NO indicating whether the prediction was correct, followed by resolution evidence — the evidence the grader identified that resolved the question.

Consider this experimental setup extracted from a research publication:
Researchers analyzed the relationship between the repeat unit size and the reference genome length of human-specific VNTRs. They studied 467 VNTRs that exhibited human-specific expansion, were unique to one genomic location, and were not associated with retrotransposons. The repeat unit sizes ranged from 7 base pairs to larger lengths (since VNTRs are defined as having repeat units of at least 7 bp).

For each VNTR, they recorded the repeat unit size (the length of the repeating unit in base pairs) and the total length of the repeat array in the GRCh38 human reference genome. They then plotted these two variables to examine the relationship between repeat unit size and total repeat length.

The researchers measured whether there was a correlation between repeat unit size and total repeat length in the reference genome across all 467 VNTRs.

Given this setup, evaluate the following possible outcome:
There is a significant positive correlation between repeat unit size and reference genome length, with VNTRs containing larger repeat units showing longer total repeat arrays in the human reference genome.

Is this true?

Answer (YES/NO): NO